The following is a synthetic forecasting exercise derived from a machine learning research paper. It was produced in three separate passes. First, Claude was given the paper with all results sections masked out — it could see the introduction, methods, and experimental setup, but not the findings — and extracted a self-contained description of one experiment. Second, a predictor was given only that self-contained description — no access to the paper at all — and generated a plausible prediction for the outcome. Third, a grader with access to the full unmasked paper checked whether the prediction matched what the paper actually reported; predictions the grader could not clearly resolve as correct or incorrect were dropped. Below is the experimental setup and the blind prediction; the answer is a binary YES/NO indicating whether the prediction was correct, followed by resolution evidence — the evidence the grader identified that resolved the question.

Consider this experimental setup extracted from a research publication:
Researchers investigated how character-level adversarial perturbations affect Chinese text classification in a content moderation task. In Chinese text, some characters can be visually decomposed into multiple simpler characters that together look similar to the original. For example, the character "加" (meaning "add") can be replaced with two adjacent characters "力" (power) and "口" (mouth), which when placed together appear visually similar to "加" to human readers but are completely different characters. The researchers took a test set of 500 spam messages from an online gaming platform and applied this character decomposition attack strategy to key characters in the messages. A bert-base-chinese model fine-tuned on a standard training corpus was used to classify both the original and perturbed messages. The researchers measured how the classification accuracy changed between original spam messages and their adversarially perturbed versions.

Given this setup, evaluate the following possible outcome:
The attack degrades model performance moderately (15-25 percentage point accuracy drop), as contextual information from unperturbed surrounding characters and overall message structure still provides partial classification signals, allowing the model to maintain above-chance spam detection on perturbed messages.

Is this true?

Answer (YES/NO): NO